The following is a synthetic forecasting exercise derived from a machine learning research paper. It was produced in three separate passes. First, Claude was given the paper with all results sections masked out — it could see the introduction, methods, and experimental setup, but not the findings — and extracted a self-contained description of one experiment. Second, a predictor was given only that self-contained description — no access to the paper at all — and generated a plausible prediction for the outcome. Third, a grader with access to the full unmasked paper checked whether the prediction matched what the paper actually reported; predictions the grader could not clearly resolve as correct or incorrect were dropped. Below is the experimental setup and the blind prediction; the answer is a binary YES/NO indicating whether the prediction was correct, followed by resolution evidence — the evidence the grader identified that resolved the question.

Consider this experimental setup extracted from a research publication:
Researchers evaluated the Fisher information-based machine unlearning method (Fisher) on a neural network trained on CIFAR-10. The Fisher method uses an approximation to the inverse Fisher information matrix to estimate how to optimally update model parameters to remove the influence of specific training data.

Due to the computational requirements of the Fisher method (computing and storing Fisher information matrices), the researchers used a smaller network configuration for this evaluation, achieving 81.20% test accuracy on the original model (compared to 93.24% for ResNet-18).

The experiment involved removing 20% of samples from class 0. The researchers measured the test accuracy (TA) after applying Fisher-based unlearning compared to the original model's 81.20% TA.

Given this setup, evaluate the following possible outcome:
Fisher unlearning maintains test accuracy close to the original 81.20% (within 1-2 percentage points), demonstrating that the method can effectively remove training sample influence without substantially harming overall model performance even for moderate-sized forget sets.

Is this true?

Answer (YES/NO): NO